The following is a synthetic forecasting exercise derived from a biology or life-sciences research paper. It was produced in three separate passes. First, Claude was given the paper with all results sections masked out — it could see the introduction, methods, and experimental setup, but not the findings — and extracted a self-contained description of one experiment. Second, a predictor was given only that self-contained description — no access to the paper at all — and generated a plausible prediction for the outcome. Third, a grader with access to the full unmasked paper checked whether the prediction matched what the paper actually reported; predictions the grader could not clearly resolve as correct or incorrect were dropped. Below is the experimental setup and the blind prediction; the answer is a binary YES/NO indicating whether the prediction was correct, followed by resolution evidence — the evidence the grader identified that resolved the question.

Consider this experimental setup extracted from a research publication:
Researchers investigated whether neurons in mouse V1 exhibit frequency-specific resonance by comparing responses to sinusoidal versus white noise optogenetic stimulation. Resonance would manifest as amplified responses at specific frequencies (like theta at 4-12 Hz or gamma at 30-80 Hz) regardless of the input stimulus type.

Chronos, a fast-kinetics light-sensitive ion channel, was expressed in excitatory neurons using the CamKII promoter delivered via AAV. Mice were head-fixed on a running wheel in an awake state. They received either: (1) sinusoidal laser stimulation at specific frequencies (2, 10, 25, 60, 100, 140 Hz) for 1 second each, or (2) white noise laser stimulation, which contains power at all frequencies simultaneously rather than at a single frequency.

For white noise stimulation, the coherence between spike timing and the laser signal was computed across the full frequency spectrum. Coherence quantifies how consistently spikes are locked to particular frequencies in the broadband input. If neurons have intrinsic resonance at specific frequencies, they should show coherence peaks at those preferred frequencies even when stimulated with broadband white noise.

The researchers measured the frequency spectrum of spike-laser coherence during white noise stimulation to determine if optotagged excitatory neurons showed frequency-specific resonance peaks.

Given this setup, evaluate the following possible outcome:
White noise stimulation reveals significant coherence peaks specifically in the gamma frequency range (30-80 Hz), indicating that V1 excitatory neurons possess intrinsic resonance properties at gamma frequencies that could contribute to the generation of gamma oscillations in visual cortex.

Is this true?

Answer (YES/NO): NO